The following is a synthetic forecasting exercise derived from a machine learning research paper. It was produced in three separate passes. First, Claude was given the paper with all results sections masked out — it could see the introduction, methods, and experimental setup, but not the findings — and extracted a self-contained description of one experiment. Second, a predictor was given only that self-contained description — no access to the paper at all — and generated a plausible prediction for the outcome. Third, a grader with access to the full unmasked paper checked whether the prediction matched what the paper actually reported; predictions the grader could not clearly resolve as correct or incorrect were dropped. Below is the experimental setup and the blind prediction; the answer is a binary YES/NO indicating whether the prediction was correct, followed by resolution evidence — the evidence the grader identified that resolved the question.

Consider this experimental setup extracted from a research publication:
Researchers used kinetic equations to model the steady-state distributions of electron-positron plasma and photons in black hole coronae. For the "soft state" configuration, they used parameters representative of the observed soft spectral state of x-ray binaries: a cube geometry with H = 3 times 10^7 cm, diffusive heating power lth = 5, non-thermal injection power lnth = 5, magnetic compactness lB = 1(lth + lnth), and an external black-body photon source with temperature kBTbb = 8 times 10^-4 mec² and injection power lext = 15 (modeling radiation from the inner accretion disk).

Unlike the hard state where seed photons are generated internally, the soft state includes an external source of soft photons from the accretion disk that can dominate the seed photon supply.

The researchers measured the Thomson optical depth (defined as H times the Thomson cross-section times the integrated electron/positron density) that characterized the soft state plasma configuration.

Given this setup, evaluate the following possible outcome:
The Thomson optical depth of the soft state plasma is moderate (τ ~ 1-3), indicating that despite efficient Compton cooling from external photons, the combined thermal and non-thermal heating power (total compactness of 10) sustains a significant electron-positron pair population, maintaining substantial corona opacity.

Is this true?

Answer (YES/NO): NO